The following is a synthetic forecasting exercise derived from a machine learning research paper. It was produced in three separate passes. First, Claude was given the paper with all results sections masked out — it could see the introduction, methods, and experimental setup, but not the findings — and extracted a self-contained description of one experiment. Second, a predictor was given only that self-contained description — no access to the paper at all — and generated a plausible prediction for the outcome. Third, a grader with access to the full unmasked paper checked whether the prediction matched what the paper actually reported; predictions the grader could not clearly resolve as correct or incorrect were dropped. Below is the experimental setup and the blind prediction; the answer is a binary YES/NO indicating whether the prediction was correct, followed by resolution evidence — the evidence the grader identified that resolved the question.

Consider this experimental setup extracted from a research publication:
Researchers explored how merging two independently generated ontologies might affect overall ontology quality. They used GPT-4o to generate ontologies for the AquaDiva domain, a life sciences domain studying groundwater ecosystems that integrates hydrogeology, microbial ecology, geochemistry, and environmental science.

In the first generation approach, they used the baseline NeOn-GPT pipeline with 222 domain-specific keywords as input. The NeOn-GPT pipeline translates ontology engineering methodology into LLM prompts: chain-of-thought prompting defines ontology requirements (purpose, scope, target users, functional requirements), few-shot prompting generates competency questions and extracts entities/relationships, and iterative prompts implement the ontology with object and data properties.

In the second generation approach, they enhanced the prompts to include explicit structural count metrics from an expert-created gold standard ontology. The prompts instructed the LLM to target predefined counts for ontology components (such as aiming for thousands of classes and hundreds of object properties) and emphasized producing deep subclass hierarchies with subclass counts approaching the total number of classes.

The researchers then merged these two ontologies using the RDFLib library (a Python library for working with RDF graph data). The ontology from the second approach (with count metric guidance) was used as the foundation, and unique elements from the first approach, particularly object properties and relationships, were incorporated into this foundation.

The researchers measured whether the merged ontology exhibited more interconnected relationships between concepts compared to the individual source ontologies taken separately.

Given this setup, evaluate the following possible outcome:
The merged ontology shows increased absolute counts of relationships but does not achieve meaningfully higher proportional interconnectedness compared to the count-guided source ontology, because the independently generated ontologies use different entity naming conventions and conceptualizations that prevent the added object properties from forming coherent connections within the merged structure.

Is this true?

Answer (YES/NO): NO